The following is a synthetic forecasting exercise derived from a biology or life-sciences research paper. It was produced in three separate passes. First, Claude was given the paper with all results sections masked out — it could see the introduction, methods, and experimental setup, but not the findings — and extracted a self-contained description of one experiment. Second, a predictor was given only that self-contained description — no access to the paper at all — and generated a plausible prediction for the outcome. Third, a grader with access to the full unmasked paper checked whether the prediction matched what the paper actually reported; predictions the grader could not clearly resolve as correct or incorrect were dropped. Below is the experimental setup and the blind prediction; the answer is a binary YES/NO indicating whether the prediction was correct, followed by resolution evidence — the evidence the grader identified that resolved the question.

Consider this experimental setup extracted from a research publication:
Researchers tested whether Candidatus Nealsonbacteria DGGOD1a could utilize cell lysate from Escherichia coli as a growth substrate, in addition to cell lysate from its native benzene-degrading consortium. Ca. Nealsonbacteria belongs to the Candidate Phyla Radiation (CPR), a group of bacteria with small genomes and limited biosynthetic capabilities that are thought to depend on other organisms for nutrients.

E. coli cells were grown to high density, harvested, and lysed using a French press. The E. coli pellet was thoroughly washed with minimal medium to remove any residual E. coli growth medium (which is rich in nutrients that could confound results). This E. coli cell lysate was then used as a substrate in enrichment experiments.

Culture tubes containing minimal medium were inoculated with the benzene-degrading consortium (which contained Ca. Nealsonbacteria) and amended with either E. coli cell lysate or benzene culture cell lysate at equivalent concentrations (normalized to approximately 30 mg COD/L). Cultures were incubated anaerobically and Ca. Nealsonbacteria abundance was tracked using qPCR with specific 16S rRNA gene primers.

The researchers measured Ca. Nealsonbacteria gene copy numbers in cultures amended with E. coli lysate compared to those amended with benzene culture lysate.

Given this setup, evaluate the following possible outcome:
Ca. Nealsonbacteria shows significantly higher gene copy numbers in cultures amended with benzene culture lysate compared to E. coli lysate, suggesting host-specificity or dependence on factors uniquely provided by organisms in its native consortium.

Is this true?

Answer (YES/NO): NO